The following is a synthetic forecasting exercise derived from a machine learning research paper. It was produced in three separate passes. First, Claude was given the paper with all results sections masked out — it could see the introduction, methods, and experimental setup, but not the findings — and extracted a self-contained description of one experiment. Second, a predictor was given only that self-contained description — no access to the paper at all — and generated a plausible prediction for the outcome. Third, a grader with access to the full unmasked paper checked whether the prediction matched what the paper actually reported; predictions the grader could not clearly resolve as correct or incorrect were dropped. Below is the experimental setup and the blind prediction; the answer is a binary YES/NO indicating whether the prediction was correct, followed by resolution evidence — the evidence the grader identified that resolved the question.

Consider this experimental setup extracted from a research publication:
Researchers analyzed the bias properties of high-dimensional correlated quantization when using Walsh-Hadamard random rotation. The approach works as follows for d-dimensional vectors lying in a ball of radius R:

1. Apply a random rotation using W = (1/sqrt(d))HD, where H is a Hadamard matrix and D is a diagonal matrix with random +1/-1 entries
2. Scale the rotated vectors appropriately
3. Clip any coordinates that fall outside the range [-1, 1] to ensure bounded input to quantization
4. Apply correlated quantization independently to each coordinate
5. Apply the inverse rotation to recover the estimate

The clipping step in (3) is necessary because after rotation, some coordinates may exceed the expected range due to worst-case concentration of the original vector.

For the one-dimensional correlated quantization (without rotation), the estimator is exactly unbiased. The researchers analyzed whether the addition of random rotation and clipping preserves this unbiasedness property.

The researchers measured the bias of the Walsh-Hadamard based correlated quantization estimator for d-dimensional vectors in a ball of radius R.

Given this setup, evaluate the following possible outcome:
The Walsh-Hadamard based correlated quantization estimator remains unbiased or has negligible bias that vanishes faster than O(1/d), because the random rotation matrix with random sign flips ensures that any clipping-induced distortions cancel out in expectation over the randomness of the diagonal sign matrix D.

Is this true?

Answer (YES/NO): NO